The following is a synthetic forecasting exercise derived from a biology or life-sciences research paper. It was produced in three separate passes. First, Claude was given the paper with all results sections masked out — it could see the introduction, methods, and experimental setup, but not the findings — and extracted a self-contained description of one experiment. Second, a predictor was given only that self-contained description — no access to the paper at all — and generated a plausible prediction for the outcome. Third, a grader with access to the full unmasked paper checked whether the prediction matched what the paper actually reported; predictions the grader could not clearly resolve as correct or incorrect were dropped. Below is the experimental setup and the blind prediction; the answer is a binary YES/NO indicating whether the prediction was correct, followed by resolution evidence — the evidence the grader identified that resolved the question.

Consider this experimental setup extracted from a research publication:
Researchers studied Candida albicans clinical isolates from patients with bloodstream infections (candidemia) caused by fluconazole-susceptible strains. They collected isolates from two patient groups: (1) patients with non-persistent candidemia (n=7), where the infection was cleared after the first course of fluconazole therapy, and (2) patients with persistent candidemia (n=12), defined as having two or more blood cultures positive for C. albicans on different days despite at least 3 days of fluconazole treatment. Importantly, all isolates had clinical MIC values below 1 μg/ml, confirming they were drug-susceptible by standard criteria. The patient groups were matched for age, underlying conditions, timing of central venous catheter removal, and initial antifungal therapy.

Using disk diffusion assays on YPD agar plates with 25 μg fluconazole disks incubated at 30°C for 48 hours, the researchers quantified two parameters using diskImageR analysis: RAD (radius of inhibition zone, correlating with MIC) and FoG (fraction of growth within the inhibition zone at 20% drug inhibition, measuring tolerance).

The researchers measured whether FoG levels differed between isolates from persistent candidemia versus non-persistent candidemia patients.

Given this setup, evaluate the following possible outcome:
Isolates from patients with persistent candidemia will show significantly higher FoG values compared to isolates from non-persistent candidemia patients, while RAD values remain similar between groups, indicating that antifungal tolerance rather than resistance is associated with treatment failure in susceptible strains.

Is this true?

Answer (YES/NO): YES